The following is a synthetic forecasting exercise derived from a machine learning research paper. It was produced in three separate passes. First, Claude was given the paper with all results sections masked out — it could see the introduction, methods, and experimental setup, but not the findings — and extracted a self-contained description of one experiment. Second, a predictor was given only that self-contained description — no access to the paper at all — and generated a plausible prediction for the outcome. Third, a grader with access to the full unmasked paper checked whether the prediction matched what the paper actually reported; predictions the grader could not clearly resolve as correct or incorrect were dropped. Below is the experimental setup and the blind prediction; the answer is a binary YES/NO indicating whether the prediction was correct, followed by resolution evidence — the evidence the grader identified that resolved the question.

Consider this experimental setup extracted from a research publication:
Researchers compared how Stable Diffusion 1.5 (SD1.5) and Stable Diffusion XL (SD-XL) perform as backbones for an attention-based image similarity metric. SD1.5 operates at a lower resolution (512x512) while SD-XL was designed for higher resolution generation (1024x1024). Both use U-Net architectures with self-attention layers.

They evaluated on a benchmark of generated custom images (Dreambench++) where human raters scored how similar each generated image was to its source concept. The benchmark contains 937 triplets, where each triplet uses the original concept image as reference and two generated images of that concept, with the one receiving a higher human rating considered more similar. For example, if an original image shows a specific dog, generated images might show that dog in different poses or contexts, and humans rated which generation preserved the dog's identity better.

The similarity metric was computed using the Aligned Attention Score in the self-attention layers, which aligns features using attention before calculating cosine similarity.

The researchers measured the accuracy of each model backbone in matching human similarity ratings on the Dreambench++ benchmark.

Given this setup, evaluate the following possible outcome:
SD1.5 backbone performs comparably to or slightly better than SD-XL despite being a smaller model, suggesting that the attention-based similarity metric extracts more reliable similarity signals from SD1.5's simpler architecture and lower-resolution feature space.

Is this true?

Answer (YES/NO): NO